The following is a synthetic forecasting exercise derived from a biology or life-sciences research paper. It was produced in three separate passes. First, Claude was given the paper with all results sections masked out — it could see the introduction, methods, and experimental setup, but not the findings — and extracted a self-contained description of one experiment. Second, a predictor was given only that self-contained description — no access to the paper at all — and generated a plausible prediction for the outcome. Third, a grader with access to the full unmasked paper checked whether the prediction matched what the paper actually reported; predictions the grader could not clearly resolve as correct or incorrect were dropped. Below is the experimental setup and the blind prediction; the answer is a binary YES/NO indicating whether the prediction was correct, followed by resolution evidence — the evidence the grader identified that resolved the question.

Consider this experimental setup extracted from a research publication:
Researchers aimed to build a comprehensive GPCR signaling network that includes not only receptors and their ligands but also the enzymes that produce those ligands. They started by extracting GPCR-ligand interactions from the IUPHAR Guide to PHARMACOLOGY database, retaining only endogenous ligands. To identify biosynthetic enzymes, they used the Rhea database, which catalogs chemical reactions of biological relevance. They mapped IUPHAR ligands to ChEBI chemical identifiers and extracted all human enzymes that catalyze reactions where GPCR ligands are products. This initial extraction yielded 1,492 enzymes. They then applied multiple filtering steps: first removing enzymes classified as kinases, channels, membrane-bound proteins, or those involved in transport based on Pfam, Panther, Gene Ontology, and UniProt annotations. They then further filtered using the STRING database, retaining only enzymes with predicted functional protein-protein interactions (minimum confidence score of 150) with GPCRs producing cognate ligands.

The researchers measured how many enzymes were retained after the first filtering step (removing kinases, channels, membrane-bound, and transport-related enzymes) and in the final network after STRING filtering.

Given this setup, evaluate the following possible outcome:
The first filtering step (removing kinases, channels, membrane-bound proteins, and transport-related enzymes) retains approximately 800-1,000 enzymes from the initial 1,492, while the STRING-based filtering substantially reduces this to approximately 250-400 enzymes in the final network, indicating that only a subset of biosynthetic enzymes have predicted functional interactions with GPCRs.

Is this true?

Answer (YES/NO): NO